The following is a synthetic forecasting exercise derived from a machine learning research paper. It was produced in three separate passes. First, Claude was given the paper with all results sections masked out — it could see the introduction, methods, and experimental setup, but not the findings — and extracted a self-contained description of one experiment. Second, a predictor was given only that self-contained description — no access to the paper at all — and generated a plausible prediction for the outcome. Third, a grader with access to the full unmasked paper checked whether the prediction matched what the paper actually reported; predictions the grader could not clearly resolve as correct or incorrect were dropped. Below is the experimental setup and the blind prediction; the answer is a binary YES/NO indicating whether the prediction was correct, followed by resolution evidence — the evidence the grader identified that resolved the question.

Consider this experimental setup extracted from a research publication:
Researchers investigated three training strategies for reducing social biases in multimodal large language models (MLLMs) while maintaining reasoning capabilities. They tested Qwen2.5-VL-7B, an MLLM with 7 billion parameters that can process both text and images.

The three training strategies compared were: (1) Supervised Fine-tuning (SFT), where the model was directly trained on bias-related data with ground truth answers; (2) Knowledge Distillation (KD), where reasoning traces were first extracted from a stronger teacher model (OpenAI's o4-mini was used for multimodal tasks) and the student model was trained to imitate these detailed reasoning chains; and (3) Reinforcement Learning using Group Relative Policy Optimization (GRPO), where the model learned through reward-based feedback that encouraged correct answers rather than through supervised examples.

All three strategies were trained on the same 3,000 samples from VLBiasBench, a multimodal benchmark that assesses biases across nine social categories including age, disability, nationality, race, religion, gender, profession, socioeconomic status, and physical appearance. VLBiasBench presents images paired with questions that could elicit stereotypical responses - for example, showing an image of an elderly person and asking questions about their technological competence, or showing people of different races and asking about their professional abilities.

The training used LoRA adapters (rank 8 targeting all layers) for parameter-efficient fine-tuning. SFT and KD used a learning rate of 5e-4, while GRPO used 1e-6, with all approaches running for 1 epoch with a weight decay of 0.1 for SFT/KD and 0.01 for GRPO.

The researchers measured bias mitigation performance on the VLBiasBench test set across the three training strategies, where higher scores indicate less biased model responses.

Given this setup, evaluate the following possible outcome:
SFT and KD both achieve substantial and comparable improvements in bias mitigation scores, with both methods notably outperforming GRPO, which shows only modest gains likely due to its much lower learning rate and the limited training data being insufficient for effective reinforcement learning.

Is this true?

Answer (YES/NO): NO